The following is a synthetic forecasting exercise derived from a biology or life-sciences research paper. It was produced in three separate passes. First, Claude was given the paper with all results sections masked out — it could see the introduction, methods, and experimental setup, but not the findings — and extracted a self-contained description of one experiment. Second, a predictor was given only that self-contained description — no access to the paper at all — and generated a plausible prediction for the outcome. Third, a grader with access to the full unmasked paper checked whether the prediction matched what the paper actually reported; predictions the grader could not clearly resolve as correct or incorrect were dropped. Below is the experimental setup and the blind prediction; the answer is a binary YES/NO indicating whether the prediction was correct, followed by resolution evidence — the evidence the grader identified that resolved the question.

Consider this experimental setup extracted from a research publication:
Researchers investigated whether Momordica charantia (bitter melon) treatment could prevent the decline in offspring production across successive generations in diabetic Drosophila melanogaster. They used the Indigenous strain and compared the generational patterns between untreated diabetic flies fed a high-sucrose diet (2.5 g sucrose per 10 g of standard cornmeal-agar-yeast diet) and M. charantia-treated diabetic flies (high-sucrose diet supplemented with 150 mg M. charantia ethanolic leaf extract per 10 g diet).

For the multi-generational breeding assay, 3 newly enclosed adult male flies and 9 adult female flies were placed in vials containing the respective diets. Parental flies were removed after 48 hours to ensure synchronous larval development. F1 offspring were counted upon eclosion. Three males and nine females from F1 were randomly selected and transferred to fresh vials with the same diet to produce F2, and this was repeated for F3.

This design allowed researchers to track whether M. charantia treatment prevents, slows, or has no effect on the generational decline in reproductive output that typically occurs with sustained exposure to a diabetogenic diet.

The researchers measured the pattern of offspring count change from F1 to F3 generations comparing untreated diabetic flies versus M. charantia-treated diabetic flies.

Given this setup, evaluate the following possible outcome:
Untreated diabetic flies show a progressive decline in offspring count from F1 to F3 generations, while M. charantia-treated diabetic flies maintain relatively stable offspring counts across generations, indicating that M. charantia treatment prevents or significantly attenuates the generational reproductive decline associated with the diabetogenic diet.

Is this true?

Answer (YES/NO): NO